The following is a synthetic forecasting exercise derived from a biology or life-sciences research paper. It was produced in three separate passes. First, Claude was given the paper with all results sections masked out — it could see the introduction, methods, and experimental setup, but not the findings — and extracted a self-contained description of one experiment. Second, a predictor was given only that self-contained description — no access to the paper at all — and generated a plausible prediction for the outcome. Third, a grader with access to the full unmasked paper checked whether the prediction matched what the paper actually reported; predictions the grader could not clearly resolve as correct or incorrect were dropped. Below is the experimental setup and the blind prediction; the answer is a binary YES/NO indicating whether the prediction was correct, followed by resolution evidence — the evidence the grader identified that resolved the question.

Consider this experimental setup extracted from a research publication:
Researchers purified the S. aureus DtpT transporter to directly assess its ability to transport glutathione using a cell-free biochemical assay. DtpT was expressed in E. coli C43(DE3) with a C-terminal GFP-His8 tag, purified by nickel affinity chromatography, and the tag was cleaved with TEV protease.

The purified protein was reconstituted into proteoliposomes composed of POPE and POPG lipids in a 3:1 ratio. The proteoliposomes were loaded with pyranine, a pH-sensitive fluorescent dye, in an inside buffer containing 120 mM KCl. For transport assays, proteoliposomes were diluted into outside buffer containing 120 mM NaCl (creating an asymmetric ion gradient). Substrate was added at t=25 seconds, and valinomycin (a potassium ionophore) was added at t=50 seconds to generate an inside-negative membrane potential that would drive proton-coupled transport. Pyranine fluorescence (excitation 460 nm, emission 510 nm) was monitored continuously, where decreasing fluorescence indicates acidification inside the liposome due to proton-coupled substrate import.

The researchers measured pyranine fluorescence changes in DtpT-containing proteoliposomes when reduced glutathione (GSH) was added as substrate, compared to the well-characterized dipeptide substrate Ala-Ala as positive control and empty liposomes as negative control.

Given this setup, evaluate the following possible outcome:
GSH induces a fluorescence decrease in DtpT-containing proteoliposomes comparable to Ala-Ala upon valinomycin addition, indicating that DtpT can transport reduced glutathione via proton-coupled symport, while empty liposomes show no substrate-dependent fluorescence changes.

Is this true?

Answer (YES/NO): NO